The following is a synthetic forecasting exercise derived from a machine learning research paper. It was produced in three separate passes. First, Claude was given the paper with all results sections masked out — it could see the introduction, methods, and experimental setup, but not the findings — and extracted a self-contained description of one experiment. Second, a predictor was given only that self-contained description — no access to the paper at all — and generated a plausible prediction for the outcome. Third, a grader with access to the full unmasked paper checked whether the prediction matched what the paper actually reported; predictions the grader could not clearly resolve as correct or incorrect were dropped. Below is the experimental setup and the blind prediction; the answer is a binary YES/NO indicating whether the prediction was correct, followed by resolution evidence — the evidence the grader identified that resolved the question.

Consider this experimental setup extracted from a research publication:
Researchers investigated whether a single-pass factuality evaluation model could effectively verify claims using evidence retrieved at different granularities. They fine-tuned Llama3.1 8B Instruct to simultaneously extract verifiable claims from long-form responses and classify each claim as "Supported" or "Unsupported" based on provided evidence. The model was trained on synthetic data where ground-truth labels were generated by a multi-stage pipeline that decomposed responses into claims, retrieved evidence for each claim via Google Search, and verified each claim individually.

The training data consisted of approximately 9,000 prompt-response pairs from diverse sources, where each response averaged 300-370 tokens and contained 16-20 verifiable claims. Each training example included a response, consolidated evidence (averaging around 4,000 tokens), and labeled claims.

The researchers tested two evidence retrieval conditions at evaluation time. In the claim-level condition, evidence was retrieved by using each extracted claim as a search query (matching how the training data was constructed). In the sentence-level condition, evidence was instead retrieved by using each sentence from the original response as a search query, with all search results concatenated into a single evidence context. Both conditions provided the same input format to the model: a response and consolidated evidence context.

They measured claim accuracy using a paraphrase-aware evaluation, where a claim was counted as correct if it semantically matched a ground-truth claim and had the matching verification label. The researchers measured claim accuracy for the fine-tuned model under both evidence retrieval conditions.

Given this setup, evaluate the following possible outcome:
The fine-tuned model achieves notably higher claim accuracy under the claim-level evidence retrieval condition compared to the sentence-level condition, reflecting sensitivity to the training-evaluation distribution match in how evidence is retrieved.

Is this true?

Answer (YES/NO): YES